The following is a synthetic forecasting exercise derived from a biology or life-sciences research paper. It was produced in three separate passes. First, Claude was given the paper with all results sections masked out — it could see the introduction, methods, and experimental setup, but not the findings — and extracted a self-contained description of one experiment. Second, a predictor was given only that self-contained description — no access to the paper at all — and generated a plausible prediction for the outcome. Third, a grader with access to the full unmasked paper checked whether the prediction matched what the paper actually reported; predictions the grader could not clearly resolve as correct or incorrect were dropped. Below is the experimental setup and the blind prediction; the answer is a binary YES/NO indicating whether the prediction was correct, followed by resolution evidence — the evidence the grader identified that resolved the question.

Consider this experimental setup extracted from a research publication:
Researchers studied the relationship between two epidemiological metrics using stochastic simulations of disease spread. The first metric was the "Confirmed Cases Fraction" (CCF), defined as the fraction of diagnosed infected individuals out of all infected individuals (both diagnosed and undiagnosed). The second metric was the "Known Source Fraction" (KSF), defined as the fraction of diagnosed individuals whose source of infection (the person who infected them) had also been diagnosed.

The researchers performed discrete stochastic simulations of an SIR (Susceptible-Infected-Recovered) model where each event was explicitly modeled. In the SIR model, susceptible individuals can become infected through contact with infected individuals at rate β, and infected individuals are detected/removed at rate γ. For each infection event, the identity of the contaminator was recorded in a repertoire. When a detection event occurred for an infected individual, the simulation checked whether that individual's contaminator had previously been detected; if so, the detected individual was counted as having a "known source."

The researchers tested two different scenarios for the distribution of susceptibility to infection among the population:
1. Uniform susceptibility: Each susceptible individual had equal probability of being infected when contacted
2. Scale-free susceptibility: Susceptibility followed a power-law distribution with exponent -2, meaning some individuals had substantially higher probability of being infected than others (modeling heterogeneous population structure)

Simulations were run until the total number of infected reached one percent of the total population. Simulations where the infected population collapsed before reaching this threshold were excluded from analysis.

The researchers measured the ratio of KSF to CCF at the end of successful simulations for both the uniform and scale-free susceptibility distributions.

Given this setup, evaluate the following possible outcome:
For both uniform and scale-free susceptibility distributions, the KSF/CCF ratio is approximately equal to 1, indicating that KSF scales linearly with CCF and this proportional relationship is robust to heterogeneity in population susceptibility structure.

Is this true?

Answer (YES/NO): YES